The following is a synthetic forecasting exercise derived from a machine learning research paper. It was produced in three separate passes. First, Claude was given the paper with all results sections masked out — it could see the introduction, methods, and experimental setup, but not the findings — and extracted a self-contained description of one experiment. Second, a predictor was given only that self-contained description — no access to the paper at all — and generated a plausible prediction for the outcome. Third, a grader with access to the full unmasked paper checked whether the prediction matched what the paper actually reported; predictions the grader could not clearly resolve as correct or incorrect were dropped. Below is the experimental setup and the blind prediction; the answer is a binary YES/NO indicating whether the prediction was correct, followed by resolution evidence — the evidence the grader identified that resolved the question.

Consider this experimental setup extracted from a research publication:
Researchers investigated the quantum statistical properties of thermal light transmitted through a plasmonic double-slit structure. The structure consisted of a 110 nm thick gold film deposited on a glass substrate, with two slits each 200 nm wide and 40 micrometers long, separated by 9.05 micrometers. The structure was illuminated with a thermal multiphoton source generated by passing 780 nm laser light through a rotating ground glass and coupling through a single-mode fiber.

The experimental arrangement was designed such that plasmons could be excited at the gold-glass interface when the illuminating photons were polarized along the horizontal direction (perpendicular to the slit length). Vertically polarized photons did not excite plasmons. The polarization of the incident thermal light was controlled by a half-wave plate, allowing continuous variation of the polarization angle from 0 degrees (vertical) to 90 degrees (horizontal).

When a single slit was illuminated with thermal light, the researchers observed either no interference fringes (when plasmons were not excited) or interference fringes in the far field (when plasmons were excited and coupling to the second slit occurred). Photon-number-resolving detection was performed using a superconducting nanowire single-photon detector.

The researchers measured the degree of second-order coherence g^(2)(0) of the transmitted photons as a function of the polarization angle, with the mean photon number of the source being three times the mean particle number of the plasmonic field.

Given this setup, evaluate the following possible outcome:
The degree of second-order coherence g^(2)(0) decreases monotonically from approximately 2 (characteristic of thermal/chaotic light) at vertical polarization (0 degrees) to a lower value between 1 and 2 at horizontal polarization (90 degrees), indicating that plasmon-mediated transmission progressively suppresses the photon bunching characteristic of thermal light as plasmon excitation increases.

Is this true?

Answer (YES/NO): NO